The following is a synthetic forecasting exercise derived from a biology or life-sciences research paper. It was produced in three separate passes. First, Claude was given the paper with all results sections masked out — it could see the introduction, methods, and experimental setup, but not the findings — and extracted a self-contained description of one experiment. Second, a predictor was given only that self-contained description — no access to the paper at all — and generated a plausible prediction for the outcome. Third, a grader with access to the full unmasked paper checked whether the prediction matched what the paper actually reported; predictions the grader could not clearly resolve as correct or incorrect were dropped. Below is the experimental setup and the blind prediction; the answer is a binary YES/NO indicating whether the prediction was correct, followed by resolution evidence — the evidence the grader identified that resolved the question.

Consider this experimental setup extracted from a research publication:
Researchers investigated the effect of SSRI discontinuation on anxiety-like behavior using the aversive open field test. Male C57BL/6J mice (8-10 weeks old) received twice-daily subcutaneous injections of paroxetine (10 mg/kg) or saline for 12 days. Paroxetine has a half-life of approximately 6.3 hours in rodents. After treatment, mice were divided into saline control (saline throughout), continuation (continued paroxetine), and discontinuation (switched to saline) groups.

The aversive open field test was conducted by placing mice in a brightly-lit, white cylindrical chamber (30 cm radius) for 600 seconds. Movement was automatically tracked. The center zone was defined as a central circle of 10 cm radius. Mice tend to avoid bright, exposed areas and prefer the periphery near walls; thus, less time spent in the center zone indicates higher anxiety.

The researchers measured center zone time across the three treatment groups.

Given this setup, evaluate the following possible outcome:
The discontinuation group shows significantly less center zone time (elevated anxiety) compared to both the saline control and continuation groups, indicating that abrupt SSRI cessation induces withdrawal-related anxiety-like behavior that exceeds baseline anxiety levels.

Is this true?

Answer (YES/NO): NO